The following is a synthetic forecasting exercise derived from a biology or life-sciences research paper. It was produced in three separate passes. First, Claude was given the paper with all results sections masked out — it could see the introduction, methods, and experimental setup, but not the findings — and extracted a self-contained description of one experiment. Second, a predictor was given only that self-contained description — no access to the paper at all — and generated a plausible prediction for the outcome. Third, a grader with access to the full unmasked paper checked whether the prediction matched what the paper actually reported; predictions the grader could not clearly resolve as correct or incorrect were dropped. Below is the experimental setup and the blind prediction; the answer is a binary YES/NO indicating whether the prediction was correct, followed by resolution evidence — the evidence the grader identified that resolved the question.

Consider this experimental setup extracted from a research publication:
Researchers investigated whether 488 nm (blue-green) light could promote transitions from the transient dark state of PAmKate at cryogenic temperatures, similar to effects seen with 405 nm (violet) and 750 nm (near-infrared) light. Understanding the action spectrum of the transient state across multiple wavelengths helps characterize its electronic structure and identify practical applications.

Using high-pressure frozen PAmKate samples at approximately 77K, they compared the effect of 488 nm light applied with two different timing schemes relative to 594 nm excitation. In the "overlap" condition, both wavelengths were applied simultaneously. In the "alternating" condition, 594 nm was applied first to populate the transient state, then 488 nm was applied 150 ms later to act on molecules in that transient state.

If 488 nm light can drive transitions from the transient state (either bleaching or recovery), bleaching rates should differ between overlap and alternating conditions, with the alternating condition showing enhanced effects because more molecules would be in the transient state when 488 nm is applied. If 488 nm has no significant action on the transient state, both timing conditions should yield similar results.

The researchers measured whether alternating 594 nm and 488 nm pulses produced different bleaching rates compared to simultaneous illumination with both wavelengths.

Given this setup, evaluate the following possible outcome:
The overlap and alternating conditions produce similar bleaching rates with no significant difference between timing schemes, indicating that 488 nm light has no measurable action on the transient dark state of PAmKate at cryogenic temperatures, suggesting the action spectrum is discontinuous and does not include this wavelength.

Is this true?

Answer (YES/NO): NO